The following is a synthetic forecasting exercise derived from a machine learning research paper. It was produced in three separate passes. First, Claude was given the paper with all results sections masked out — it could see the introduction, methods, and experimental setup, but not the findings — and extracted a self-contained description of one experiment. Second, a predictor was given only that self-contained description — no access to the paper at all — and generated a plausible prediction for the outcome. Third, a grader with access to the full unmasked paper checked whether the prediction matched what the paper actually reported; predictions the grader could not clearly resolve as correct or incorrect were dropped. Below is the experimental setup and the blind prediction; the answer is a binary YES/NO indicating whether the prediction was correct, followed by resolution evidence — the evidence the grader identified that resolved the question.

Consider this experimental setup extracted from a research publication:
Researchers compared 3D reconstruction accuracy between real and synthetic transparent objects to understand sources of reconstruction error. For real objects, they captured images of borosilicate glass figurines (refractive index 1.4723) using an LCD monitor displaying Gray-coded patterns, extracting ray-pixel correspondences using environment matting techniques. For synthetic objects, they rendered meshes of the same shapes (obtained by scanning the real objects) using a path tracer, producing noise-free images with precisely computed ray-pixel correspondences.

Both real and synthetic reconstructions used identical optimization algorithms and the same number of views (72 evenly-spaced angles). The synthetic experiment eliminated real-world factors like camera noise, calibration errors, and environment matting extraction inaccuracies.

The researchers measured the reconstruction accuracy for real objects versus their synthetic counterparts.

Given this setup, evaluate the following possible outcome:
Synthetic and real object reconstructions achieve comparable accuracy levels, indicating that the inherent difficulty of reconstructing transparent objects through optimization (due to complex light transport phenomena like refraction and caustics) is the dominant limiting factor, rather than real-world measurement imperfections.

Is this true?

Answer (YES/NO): NO